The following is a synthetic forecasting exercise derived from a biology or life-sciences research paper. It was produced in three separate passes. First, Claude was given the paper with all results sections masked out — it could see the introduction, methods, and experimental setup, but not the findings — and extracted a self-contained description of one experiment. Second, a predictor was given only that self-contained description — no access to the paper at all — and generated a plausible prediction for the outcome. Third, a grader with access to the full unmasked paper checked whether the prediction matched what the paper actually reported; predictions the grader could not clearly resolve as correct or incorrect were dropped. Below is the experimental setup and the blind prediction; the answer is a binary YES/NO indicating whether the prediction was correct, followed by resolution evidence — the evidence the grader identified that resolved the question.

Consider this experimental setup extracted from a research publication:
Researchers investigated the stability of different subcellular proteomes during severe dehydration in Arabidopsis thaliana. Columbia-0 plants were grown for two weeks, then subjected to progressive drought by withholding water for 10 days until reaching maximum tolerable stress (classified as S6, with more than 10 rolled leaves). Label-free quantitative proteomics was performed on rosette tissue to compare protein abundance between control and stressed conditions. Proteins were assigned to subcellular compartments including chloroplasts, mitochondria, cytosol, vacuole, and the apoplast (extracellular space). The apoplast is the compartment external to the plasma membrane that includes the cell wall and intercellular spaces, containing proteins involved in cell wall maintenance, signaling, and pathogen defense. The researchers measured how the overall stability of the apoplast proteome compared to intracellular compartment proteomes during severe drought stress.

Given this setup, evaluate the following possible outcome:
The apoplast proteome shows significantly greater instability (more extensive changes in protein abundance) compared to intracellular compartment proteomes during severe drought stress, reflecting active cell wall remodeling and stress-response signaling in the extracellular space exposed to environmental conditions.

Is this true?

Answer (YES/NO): NO